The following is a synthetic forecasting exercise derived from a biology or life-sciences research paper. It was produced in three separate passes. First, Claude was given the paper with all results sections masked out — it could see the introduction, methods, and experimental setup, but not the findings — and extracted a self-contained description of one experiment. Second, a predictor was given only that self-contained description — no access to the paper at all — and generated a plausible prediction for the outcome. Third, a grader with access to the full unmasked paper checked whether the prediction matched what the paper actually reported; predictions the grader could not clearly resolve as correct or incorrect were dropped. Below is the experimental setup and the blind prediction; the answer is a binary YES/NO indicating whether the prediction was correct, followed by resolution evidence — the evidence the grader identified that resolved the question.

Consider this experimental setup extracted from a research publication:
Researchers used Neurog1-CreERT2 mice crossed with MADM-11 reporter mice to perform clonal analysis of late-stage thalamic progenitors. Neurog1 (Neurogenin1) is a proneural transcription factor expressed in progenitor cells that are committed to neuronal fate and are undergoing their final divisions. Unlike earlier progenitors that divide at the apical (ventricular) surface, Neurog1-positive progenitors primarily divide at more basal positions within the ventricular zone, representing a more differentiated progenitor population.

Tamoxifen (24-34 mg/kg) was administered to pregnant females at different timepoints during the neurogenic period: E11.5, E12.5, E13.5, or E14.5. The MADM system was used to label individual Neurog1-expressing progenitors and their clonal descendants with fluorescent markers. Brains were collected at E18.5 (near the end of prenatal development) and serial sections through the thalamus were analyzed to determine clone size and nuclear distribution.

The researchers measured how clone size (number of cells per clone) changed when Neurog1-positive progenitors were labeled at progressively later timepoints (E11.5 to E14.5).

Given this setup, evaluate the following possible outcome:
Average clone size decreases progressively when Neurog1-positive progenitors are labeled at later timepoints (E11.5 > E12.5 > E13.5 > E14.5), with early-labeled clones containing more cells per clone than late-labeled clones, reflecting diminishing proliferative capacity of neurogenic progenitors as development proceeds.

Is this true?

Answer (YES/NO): NO